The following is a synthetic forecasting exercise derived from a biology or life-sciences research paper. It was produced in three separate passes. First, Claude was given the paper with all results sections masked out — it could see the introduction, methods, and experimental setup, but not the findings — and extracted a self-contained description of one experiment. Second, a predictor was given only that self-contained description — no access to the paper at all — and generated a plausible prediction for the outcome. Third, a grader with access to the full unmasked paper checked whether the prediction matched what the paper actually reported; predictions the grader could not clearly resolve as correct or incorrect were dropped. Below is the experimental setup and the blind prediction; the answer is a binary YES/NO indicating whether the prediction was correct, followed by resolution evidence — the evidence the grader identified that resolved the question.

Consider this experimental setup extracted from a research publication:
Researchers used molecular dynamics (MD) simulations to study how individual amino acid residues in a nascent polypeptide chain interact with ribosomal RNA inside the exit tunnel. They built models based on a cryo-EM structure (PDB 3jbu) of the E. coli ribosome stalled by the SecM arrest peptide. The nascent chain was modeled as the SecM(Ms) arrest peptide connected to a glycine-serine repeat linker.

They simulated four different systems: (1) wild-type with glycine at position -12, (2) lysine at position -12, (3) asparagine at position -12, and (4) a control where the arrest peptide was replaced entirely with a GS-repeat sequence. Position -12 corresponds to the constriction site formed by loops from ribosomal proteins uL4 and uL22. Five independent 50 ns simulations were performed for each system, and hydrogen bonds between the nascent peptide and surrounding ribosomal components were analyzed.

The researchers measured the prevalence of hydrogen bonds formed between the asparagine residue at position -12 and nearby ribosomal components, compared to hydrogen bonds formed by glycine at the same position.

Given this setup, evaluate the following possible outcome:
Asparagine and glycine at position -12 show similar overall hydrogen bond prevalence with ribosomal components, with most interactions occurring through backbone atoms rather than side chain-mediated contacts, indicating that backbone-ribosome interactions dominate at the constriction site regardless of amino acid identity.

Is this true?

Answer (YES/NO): NO